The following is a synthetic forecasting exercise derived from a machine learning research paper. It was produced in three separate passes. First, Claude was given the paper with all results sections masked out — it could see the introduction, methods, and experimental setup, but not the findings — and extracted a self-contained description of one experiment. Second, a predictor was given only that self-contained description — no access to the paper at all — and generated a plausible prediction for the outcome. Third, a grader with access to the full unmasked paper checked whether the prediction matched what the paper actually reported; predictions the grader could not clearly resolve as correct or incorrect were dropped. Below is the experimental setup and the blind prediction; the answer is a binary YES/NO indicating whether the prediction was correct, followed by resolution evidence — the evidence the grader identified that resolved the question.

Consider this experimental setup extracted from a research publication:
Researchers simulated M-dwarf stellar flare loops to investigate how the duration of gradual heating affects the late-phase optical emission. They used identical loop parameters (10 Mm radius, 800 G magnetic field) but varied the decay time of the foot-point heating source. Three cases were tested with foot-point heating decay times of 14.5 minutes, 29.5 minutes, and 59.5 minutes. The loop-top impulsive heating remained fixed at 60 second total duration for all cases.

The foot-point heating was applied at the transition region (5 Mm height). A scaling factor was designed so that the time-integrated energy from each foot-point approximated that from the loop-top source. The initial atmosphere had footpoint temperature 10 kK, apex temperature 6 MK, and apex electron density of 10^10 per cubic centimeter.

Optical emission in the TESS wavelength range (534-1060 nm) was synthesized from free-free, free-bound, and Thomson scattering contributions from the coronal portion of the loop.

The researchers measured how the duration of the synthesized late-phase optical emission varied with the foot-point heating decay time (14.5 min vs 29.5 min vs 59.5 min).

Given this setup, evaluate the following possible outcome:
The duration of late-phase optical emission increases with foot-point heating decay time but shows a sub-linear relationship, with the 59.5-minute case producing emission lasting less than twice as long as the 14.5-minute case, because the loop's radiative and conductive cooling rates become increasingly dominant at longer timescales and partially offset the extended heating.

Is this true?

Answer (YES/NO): NO